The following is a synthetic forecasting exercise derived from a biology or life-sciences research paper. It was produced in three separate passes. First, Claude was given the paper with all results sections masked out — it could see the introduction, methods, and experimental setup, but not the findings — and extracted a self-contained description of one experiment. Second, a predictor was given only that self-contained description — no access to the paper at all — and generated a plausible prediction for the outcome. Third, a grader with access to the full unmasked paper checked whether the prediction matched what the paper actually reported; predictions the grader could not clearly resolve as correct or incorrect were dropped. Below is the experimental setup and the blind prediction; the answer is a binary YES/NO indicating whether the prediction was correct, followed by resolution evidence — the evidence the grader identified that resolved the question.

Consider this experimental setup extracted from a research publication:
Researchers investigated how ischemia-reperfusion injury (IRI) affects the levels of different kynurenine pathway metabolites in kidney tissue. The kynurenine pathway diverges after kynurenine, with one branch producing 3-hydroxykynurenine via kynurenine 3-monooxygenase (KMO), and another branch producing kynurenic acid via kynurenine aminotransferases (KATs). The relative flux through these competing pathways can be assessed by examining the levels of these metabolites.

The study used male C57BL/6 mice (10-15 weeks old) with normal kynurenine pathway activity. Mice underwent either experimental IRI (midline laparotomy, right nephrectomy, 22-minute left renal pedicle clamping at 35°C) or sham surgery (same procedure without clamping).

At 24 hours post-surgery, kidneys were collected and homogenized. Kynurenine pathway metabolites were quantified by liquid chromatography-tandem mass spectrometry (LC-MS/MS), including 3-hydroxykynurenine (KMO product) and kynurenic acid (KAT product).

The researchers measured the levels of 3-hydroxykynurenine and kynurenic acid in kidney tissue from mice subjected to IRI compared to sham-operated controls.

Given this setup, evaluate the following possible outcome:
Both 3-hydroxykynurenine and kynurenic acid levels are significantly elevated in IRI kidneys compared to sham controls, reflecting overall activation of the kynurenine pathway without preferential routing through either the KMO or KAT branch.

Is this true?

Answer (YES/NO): NO